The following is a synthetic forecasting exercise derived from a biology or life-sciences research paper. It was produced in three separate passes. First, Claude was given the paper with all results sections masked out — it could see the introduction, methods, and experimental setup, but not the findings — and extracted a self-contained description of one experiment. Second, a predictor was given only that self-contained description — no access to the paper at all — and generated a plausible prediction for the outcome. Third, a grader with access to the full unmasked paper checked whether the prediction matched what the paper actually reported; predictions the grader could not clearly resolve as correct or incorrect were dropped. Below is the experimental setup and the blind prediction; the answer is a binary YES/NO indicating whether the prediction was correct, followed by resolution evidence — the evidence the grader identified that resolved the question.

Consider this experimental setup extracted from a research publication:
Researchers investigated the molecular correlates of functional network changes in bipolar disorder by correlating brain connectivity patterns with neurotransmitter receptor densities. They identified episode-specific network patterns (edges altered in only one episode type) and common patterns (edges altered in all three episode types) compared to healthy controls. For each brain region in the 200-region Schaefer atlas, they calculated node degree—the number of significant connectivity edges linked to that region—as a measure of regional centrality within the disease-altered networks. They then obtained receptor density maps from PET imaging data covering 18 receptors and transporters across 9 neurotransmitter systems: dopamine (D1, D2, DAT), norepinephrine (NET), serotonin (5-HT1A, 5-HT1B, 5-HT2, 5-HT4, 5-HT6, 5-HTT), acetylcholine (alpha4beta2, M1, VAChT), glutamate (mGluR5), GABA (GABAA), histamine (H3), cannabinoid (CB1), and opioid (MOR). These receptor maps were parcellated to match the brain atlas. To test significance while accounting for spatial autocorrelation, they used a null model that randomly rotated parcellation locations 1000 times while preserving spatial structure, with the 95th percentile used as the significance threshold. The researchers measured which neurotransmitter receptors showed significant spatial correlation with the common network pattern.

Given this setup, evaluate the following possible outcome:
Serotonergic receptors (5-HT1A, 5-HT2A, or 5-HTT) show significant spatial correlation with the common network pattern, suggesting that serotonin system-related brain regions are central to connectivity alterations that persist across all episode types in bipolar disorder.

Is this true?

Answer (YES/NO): YES